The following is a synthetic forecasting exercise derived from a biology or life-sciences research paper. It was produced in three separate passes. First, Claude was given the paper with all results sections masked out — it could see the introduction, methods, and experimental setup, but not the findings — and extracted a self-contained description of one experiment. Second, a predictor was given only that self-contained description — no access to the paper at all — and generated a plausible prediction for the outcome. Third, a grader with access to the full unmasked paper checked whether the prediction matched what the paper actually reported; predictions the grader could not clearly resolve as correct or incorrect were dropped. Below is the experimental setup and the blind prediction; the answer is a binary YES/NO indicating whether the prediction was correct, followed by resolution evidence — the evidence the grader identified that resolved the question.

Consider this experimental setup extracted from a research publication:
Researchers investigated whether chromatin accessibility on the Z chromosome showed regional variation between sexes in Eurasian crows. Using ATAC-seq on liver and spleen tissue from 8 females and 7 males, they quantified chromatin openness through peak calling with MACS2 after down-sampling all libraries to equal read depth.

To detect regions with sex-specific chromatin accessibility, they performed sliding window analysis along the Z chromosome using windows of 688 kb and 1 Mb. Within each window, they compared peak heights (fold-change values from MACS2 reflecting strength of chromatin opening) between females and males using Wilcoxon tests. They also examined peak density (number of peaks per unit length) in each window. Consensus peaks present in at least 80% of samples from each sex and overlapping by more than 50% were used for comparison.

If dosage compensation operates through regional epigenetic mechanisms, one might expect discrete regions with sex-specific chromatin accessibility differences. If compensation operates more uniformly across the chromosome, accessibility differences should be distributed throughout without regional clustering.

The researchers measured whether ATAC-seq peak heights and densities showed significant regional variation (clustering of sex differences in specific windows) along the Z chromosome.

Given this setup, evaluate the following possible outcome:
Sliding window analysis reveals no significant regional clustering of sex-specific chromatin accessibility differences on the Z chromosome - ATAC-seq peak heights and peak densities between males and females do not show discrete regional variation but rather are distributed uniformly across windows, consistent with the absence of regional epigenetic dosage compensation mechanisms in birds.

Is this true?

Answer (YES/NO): NO